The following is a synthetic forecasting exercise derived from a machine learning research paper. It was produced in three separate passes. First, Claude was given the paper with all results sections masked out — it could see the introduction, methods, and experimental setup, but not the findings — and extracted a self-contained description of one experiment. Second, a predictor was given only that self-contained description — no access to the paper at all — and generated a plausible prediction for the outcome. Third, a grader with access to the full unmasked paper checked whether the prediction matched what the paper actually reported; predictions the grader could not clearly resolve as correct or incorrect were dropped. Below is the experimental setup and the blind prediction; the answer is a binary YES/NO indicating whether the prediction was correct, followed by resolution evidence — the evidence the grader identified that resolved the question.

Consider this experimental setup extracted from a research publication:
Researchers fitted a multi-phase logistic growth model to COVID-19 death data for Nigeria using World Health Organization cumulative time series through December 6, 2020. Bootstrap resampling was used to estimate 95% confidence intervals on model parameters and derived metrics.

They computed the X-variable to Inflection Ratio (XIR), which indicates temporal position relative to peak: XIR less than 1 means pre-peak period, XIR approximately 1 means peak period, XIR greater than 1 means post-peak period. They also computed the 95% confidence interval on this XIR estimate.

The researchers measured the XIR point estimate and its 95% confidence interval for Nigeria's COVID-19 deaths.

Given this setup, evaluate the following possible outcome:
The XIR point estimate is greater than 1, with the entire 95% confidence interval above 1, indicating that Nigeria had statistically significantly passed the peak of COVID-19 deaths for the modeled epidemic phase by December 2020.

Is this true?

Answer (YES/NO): NO